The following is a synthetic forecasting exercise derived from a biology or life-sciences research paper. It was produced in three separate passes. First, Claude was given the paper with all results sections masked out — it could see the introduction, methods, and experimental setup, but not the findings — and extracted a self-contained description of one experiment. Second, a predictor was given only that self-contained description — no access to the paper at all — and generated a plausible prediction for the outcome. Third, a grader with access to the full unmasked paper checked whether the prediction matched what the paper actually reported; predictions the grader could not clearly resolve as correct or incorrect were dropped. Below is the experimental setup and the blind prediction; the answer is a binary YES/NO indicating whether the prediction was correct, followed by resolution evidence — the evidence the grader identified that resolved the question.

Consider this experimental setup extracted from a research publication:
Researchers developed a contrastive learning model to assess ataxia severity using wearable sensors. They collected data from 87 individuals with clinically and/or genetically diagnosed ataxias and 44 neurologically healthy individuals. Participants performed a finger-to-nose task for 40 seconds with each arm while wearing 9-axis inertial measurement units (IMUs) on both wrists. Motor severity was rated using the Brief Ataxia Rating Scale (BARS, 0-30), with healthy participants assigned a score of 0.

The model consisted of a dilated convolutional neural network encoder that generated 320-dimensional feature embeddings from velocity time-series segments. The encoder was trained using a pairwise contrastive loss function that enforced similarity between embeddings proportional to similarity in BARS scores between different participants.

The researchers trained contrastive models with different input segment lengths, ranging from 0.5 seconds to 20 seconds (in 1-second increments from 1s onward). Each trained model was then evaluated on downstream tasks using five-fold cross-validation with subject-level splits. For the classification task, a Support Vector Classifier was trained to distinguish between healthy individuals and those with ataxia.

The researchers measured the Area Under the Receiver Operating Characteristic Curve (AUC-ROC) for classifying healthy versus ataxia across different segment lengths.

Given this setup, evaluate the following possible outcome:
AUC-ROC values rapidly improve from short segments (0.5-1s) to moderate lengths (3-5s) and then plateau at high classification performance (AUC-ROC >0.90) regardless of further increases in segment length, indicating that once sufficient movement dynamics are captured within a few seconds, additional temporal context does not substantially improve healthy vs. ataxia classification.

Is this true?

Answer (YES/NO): NO